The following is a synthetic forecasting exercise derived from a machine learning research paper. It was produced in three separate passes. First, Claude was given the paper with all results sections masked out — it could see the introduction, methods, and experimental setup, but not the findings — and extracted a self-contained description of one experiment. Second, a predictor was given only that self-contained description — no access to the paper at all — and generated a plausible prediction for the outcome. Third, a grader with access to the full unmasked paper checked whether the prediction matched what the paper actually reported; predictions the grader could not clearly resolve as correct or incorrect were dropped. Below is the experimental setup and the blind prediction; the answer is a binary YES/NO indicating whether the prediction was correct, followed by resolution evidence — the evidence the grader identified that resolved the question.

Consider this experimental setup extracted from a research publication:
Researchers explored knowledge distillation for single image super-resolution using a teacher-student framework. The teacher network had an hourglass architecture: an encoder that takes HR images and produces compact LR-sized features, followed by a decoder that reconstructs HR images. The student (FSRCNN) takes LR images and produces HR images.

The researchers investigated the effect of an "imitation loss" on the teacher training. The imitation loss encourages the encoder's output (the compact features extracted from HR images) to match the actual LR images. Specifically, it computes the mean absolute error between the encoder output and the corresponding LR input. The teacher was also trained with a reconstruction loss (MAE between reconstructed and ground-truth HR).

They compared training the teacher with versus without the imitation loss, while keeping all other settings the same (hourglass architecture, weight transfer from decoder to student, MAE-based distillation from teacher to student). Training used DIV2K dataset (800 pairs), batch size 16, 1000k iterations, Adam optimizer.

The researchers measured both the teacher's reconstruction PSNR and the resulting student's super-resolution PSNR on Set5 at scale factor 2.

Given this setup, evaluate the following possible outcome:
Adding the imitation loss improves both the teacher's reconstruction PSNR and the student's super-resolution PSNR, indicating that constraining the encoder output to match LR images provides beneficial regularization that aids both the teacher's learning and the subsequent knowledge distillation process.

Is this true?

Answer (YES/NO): NO